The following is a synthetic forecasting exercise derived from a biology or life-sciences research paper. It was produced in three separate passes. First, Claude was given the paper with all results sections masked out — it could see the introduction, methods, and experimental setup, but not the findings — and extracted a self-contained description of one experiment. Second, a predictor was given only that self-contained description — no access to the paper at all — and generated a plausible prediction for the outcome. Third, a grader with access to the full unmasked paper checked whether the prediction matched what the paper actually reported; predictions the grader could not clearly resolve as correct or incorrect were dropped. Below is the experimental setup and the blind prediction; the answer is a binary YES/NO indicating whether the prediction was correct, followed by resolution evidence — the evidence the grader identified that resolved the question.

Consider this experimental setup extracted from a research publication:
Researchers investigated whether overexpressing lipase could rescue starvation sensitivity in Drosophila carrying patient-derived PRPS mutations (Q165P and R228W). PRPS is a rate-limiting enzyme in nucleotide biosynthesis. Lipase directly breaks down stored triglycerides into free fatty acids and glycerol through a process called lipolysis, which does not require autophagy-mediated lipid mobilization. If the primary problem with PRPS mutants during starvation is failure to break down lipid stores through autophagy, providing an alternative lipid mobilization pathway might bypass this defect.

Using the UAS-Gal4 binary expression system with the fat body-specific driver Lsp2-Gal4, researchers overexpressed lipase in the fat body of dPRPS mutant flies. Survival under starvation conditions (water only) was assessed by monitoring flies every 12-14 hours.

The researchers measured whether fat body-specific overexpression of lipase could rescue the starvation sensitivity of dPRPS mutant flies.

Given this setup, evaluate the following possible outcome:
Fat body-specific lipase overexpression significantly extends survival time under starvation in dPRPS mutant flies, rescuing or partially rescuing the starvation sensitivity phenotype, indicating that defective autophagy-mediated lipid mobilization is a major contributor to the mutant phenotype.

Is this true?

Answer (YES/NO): YES